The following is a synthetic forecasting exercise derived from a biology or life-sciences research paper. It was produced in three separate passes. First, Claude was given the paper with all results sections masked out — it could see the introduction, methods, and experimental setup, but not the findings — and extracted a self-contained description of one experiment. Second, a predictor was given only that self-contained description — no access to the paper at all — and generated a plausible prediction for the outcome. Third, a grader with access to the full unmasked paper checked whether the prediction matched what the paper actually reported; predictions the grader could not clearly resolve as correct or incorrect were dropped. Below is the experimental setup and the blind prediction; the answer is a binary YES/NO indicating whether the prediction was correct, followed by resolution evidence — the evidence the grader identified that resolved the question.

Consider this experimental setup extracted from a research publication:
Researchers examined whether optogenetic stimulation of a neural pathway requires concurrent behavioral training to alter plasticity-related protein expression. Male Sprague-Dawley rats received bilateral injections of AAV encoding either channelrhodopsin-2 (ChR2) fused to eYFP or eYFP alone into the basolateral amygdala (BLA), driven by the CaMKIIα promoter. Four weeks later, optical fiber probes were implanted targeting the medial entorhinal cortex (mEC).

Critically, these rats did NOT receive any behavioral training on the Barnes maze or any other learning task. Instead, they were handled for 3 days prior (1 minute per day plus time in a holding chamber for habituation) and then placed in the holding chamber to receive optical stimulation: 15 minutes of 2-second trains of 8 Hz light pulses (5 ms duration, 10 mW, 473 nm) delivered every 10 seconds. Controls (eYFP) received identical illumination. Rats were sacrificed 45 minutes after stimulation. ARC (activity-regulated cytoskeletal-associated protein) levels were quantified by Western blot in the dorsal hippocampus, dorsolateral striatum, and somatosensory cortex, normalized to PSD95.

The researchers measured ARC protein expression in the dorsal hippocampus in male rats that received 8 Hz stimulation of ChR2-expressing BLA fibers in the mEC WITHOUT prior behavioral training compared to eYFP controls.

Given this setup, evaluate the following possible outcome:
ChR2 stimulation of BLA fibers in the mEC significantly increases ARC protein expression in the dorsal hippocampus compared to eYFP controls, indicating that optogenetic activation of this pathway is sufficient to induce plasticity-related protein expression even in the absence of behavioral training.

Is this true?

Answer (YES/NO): NO